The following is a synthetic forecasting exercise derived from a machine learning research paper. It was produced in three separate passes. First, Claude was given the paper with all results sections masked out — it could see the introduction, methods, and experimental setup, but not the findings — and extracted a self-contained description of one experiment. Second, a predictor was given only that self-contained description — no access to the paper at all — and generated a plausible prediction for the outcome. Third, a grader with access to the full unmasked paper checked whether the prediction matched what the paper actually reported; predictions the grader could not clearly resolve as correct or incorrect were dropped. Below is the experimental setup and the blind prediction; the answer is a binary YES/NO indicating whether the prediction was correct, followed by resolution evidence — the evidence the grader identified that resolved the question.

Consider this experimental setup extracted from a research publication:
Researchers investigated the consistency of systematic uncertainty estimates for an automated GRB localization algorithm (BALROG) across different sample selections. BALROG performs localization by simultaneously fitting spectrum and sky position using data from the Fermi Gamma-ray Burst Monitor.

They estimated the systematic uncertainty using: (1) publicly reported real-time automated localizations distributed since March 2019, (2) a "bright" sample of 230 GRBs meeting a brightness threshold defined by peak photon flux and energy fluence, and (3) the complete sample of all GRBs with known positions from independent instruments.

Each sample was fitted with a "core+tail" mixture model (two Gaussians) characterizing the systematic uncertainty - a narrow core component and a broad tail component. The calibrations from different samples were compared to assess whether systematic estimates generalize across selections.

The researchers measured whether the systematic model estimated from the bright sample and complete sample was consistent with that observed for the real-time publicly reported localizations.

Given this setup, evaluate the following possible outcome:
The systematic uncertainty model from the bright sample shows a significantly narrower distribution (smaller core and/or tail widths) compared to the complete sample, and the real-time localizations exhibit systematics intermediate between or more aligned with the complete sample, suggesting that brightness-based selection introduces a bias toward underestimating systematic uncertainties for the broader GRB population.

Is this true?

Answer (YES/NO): NO